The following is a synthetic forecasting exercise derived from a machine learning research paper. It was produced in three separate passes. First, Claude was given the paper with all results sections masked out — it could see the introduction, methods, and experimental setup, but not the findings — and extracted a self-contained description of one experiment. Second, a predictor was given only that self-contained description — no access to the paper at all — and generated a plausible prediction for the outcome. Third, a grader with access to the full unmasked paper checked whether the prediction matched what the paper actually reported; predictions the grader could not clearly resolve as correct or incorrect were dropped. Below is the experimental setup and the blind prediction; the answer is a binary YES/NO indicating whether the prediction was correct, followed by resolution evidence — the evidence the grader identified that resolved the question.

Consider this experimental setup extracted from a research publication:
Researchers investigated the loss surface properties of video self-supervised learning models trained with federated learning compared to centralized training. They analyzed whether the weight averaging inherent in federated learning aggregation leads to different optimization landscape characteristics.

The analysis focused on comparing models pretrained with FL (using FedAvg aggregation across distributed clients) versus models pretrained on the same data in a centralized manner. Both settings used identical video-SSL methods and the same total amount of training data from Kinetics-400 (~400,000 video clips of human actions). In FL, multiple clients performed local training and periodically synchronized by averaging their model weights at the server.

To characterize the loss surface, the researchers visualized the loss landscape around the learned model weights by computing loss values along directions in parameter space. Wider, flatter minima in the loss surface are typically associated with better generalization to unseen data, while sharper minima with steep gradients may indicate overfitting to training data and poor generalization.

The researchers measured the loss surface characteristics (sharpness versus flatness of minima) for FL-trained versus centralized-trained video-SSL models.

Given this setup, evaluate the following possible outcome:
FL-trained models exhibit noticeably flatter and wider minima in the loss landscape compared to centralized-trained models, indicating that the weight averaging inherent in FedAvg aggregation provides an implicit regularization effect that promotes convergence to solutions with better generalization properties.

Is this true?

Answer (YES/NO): YES